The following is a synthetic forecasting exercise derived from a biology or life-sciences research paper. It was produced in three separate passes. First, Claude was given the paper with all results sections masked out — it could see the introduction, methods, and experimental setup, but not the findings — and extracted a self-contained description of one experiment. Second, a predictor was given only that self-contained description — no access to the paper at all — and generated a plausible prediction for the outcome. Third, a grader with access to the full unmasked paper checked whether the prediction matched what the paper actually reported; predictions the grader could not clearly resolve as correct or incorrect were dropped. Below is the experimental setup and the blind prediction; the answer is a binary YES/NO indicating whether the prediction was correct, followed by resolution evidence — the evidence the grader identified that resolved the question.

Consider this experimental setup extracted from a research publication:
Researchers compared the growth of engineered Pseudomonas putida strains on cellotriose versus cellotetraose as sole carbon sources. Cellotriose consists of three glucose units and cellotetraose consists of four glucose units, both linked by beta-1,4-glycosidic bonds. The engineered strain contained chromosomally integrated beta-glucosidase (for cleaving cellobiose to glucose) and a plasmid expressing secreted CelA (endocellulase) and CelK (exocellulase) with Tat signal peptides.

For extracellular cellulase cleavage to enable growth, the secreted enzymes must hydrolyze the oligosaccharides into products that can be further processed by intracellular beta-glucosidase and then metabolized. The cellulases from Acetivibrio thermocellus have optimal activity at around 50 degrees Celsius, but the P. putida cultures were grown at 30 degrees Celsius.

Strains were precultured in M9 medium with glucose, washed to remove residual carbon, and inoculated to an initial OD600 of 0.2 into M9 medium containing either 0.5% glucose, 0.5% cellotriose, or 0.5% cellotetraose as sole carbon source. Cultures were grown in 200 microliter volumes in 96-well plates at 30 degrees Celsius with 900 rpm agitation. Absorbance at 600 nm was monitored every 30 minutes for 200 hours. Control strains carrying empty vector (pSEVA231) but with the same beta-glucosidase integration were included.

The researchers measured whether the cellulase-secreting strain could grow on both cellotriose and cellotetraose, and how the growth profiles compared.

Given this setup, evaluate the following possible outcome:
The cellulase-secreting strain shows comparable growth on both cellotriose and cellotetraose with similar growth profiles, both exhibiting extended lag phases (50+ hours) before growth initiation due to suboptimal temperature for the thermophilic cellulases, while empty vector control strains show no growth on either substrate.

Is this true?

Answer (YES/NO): NO